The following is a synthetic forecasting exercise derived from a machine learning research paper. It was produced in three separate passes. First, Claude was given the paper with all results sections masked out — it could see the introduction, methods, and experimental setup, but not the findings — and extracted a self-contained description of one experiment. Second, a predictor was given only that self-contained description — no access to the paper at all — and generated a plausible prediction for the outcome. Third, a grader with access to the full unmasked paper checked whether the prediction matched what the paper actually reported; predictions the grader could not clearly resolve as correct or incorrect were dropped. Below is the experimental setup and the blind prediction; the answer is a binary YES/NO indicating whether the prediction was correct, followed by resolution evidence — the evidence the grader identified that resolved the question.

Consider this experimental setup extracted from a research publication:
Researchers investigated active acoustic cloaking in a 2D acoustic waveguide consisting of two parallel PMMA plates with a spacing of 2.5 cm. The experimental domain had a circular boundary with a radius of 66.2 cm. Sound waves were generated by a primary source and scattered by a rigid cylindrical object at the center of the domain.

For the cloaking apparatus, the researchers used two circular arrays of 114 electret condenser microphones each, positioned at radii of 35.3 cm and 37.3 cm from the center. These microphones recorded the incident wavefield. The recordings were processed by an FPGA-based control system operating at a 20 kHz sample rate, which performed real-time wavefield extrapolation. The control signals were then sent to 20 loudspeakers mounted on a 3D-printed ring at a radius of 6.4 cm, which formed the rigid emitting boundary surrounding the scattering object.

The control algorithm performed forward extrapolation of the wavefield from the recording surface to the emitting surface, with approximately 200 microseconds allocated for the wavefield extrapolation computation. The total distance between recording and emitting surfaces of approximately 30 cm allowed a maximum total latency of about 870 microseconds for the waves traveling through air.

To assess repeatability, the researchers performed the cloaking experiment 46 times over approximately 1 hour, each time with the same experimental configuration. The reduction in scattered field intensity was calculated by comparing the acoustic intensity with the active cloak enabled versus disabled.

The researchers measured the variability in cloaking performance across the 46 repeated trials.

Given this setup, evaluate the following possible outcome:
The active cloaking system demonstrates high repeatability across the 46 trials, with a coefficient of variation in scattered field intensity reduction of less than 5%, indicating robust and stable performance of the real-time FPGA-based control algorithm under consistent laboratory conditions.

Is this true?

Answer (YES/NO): YES